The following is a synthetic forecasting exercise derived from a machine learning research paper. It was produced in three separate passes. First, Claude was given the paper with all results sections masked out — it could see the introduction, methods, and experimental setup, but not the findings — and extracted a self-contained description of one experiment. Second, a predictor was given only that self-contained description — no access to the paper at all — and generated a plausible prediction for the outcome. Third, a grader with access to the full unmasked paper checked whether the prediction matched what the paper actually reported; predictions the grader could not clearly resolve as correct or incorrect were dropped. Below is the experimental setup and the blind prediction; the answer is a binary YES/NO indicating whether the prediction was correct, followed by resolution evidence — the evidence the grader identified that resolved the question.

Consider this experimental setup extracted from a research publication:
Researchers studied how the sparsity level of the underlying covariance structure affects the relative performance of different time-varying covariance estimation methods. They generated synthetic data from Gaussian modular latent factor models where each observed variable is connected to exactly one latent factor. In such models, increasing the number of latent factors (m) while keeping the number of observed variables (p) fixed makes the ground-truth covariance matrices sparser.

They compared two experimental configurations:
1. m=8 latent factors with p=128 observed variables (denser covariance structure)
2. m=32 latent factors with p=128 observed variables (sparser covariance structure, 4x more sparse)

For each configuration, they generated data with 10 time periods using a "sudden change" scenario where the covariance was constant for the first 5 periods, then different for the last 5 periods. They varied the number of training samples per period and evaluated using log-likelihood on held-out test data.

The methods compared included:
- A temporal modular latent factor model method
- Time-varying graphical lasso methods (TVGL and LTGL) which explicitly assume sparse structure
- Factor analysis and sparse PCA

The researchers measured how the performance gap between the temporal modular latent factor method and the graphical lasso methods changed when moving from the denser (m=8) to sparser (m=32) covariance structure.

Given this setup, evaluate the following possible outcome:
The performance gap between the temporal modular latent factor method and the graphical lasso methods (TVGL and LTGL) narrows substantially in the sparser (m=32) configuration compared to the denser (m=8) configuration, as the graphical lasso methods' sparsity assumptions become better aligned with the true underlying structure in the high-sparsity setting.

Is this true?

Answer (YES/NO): YES